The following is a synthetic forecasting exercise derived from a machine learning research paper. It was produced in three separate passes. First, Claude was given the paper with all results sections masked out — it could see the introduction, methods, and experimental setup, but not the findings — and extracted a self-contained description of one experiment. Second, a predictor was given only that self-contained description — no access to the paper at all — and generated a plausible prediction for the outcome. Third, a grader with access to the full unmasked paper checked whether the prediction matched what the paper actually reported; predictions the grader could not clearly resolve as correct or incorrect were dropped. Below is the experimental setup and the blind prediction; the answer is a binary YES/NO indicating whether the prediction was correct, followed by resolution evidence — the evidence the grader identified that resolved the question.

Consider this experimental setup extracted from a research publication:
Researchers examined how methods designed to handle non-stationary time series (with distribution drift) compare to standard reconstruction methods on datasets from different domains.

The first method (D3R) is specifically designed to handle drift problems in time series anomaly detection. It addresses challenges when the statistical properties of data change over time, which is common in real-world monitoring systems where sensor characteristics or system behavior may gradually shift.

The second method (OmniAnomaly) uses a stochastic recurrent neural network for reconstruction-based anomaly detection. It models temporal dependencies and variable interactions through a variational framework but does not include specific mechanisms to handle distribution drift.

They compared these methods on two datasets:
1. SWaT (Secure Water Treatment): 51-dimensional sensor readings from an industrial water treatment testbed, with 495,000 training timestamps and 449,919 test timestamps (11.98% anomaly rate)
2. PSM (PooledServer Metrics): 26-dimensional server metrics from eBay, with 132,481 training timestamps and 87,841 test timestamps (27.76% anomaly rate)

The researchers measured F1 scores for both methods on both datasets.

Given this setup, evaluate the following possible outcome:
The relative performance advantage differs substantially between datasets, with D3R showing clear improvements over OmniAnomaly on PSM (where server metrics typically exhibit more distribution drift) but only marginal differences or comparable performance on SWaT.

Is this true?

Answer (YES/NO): NO